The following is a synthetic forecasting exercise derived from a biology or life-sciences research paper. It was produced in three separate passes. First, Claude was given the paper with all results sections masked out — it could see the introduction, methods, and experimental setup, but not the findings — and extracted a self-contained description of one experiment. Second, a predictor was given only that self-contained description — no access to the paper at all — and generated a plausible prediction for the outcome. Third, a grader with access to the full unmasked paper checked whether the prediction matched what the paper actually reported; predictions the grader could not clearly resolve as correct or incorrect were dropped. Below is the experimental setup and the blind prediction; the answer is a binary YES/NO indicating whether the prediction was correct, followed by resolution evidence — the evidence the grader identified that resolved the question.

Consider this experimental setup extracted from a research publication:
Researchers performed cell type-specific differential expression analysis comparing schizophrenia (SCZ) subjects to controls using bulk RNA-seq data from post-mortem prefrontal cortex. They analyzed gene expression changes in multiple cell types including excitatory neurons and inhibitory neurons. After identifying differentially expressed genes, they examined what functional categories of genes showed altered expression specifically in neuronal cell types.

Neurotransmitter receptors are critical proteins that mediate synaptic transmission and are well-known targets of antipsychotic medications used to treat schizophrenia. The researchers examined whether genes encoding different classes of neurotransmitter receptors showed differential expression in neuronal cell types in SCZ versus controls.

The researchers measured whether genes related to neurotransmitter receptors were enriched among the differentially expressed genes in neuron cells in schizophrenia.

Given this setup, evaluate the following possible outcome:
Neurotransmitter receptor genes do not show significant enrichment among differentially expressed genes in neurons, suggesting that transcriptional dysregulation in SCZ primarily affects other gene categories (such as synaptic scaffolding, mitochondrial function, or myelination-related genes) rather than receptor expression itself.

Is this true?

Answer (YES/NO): NO